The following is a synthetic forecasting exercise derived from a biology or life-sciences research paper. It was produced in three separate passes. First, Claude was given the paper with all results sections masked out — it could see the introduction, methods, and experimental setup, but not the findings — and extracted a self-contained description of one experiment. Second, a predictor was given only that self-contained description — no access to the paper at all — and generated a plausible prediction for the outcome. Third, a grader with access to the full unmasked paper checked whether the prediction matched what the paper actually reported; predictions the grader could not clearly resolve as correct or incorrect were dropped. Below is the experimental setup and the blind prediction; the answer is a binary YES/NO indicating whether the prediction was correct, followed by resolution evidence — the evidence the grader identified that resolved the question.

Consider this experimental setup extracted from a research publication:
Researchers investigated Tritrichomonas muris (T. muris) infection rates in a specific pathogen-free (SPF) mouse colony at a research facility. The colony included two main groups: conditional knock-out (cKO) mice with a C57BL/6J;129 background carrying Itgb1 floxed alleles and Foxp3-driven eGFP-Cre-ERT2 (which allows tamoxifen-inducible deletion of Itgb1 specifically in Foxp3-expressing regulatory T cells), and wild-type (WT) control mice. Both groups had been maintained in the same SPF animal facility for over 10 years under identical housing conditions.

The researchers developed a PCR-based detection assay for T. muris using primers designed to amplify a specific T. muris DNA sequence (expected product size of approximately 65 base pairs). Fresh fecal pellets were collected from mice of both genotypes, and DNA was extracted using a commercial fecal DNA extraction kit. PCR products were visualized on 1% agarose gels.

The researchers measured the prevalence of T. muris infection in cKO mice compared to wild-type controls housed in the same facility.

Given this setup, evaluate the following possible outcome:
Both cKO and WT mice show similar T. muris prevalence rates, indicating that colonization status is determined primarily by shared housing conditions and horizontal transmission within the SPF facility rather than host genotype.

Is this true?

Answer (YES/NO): NO